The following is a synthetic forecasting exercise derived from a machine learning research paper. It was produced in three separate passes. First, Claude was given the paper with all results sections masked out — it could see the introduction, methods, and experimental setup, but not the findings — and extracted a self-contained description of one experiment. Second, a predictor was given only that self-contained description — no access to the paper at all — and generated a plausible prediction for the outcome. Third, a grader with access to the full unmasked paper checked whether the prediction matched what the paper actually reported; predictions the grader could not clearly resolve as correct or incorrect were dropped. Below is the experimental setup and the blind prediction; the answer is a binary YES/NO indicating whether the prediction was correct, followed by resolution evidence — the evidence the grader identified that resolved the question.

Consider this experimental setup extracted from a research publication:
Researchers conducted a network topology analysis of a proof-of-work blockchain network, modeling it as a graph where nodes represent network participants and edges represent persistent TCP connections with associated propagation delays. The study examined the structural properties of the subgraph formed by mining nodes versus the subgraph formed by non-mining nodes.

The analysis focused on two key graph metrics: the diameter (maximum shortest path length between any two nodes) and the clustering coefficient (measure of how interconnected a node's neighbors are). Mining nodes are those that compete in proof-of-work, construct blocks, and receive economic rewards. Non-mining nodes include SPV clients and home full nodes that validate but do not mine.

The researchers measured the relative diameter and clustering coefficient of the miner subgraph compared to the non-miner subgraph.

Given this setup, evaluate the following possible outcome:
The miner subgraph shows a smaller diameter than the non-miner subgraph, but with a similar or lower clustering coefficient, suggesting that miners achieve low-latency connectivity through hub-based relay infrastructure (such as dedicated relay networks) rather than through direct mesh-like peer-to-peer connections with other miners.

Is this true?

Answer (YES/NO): NO